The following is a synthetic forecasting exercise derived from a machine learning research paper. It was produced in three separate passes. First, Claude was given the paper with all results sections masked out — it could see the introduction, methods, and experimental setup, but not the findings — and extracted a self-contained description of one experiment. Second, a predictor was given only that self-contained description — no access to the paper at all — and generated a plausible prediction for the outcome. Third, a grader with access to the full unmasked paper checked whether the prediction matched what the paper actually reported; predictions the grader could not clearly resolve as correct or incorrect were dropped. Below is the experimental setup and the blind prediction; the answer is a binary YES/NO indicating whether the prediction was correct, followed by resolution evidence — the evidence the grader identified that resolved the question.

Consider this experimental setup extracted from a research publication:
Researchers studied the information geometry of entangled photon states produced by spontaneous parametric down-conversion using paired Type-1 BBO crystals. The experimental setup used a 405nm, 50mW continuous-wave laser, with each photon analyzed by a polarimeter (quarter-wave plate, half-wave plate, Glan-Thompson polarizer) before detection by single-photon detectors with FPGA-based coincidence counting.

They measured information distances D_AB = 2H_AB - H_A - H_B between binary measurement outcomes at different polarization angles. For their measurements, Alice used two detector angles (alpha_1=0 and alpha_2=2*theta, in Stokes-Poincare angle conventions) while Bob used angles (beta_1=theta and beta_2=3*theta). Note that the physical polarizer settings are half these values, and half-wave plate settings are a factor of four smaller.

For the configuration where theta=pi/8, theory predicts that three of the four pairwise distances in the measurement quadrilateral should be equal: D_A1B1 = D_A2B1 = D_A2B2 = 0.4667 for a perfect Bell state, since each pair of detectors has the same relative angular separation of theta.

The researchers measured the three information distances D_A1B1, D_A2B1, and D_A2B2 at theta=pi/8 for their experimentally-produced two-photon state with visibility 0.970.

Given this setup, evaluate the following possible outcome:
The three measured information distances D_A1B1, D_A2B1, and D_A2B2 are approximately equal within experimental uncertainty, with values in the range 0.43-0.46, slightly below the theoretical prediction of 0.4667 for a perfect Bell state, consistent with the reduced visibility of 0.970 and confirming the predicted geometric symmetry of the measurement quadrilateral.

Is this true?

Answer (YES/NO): NO